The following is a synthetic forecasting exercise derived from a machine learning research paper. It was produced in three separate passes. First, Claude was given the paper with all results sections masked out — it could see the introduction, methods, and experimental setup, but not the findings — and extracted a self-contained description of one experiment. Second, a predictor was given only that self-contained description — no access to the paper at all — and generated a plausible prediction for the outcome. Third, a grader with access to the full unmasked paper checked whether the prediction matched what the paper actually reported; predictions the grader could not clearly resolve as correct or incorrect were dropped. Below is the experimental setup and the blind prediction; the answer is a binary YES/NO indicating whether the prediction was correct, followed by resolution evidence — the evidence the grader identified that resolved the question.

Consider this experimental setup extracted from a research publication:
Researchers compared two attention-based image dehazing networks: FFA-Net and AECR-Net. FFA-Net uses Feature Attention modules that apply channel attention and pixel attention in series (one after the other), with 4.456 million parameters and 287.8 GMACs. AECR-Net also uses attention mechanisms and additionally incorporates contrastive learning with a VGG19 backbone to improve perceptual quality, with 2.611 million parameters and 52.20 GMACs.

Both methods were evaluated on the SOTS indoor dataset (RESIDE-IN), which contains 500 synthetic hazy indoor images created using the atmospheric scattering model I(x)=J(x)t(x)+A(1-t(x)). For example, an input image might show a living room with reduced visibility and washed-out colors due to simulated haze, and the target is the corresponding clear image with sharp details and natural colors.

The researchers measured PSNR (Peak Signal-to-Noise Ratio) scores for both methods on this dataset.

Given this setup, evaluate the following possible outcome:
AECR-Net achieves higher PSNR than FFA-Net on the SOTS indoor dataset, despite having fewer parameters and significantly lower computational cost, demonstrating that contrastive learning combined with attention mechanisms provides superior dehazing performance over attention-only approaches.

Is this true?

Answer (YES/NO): YES